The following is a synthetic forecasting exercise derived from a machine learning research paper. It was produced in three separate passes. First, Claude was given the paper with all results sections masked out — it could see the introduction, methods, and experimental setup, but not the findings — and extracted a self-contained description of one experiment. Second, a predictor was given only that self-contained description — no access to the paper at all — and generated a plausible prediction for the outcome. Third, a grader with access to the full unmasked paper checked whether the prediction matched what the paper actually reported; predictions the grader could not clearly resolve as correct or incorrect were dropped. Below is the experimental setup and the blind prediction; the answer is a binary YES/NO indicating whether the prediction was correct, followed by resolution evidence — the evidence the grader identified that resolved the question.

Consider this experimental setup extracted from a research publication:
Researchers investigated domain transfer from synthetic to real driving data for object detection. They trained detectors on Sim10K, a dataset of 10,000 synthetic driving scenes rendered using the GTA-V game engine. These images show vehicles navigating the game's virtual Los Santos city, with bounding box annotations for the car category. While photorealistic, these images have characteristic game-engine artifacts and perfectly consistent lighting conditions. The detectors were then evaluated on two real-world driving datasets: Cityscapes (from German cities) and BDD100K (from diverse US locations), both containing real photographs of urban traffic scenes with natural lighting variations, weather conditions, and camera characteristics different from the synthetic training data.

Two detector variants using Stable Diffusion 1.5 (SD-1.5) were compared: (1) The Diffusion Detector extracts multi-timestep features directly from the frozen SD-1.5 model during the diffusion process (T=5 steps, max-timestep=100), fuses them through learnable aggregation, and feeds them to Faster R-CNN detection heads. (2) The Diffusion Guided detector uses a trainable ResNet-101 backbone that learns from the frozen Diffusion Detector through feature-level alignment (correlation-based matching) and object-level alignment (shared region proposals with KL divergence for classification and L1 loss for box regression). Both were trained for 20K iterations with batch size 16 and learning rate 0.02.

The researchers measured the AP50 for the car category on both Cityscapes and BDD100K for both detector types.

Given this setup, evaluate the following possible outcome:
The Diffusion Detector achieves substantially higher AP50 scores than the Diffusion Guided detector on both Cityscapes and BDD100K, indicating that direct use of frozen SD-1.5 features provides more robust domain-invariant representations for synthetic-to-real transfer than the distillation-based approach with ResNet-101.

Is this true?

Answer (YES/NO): YES